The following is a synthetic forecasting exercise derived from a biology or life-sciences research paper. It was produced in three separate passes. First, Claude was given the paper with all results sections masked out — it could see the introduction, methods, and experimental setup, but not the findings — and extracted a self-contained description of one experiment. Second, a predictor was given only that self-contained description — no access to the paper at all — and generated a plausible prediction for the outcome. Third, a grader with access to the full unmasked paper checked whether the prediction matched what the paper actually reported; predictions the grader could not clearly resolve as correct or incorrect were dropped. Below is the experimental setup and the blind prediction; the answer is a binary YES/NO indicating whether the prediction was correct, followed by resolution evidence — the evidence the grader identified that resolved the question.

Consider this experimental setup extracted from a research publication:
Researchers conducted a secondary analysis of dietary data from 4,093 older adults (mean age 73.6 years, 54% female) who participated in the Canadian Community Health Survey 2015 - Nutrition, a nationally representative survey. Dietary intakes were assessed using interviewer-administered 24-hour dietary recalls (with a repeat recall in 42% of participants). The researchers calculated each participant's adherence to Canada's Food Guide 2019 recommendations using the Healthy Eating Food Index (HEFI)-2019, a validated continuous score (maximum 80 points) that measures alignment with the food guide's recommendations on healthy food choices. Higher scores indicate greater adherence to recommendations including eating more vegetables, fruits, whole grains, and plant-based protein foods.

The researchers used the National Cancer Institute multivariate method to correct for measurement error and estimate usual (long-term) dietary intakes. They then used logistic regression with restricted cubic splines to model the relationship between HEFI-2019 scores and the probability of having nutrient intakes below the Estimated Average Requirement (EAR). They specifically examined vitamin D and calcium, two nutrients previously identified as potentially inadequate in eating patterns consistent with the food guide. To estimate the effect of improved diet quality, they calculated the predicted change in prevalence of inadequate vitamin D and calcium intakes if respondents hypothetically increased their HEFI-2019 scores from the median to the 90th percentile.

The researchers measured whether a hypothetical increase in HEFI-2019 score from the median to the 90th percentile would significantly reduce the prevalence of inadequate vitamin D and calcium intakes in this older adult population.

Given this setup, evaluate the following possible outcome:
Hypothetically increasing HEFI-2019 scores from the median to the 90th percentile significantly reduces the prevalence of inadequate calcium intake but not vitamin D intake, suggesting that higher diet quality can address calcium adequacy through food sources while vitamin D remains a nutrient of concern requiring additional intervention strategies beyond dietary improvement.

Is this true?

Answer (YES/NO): NO